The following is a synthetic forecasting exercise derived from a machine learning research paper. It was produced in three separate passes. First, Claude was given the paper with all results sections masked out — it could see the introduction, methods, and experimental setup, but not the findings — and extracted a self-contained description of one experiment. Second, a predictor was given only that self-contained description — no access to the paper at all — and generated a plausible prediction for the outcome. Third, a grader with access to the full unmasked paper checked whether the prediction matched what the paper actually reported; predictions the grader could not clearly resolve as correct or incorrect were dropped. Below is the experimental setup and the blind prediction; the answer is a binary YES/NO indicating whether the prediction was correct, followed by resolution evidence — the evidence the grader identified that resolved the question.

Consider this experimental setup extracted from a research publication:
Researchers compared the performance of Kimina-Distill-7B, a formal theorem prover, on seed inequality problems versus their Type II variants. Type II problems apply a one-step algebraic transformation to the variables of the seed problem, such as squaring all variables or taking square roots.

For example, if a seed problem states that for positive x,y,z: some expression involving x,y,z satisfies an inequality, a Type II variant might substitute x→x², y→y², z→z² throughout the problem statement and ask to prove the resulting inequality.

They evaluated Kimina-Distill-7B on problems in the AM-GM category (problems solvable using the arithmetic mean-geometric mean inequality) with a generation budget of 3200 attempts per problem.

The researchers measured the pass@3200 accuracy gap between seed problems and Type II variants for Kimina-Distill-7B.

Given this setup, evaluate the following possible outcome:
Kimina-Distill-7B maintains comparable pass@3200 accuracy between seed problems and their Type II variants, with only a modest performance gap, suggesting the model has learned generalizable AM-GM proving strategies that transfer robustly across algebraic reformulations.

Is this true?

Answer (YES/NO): NO